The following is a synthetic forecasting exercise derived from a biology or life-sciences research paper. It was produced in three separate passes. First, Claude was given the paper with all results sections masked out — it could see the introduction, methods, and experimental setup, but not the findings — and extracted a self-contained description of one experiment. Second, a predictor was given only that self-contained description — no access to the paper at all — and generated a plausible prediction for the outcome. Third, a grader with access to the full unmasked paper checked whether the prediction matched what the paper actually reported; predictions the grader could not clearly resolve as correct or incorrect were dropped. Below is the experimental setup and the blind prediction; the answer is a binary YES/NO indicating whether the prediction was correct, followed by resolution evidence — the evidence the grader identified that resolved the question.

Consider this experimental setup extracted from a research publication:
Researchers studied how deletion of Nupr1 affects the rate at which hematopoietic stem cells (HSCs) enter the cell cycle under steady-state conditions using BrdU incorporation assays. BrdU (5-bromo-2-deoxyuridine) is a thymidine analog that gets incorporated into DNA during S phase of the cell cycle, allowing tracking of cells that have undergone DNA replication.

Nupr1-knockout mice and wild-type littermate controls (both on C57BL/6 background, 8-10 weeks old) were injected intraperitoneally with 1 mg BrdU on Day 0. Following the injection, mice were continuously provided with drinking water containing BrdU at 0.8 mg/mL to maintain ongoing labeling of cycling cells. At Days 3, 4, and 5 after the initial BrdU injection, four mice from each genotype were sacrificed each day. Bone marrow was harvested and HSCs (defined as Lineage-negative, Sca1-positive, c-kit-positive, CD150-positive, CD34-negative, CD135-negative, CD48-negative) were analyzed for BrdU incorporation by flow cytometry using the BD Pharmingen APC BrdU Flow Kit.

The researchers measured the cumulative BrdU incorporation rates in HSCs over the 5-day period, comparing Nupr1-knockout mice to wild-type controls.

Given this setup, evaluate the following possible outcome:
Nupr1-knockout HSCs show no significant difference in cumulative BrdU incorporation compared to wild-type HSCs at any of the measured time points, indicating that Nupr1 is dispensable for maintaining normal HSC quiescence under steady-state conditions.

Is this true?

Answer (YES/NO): NO